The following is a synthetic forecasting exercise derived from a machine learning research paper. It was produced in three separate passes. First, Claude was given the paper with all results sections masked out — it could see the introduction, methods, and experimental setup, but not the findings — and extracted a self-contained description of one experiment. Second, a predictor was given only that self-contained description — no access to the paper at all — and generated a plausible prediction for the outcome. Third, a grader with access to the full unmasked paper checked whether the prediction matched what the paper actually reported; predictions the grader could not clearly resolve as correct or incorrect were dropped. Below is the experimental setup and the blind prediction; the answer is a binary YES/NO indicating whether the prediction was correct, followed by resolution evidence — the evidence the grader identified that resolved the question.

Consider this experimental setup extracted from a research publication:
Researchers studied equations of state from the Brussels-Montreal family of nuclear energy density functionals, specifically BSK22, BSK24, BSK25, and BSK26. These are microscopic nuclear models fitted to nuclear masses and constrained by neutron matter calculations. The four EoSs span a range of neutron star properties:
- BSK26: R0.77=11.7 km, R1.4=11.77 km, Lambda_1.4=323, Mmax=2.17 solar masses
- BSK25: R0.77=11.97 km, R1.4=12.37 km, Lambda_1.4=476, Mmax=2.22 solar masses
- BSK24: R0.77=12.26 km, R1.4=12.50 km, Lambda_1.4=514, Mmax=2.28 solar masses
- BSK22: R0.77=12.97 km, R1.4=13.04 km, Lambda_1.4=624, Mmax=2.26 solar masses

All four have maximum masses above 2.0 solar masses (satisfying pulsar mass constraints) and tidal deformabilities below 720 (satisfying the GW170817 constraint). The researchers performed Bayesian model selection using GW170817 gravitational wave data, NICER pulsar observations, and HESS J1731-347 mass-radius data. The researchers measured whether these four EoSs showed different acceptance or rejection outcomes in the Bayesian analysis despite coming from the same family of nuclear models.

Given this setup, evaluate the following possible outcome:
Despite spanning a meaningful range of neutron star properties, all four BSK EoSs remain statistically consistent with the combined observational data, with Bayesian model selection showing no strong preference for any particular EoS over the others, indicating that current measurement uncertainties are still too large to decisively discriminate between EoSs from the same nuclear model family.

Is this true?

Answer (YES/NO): NO